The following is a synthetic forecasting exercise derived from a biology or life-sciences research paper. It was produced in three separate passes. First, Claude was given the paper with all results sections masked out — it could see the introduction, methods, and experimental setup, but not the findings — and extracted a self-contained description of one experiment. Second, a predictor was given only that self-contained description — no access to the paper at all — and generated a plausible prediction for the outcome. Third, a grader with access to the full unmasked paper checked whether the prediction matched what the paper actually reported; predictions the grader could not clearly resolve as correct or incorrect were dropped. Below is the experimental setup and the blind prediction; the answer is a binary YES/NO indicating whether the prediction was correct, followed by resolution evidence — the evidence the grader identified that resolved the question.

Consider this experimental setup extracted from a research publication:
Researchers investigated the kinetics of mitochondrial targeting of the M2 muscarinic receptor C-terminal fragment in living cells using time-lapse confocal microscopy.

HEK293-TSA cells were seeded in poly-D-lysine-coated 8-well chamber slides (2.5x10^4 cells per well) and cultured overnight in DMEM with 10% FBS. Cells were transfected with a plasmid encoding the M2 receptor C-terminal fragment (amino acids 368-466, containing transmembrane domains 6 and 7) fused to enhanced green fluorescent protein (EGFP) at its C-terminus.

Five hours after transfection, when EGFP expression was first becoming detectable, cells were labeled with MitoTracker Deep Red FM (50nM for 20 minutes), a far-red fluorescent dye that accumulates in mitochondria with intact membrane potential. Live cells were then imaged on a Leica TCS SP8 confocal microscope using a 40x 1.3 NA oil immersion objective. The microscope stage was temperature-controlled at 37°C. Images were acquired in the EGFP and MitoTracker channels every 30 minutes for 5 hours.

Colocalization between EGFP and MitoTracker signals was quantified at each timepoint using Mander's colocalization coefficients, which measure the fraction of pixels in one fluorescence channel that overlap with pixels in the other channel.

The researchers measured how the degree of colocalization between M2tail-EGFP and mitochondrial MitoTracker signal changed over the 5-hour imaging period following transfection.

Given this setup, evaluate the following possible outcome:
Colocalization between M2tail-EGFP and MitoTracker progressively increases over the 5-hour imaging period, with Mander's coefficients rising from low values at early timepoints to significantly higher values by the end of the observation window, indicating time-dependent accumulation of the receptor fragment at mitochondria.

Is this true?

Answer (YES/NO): YES